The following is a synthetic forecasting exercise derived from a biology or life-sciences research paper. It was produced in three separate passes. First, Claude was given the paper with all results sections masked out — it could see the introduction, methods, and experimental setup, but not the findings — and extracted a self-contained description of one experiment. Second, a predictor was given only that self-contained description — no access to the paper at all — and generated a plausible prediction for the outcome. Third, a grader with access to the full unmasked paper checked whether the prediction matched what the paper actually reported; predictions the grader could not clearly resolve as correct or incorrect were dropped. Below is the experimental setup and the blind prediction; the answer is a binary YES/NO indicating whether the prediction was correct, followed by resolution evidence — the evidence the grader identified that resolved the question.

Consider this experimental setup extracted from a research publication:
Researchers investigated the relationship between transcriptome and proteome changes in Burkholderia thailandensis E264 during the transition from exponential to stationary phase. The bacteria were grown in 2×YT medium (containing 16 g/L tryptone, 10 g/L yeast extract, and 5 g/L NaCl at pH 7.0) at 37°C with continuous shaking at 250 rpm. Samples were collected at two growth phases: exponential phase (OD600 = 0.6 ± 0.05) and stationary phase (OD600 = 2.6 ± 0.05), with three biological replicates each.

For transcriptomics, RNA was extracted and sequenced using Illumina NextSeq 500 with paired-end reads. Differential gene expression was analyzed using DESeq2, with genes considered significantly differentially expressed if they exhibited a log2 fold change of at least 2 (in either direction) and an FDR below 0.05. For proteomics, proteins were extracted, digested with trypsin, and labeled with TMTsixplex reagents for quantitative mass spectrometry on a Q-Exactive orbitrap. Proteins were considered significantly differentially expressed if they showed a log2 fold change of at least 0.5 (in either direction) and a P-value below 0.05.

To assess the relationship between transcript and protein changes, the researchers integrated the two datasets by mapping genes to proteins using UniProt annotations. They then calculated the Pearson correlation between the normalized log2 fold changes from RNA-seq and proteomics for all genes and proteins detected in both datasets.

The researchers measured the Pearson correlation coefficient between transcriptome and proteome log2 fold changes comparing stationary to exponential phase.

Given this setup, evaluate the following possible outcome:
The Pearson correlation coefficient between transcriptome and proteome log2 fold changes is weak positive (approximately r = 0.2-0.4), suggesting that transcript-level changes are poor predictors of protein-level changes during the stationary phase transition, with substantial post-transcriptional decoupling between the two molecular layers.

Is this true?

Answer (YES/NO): NO